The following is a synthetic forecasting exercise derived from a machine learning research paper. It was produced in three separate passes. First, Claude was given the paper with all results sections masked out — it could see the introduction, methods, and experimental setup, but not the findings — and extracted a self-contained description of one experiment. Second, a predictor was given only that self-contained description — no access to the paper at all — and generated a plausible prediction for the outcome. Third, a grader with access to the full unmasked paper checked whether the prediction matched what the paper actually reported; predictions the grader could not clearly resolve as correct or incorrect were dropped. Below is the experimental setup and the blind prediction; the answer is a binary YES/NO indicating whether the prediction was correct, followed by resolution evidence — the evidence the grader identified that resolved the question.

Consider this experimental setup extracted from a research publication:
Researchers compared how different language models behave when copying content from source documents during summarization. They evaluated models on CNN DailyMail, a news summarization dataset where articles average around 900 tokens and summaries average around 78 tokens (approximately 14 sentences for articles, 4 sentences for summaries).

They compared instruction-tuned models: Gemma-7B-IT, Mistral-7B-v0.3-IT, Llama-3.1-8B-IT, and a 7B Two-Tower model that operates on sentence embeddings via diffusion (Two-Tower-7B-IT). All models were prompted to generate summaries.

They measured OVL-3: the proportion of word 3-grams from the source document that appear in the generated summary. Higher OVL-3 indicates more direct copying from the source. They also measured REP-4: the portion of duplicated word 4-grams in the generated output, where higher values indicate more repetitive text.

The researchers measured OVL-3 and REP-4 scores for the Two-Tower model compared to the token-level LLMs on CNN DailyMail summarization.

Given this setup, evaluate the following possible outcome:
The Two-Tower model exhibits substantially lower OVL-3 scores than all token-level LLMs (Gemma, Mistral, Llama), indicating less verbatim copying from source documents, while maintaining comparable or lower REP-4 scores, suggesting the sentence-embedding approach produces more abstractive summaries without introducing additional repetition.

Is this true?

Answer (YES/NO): YES